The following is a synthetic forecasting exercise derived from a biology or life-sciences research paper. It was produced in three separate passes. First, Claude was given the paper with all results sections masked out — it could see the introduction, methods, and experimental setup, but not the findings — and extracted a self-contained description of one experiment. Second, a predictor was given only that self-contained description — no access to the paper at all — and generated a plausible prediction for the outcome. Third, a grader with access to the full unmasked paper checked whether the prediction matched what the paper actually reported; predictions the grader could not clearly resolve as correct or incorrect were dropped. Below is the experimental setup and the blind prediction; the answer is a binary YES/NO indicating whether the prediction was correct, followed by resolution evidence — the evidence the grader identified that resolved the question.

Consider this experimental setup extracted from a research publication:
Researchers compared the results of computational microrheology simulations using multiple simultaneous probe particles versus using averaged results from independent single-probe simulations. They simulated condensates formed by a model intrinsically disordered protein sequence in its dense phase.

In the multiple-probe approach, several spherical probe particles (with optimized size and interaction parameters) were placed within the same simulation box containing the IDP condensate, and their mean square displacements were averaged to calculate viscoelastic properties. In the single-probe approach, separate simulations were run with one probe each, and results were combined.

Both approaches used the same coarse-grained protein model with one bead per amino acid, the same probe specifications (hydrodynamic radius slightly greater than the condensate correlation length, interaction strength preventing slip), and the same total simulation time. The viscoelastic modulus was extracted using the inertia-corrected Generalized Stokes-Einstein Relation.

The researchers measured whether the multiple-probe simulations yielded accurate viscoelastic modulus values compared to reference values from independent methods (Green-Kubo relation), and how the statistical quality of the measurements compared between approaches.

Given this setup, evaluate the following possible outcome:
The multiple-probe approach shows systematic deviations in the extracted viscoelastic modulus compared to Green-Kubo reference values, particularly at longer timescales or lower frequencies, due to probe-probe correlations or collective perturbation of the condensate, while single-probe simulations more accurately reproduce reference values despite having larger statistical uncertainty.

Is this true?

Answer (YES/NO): NO